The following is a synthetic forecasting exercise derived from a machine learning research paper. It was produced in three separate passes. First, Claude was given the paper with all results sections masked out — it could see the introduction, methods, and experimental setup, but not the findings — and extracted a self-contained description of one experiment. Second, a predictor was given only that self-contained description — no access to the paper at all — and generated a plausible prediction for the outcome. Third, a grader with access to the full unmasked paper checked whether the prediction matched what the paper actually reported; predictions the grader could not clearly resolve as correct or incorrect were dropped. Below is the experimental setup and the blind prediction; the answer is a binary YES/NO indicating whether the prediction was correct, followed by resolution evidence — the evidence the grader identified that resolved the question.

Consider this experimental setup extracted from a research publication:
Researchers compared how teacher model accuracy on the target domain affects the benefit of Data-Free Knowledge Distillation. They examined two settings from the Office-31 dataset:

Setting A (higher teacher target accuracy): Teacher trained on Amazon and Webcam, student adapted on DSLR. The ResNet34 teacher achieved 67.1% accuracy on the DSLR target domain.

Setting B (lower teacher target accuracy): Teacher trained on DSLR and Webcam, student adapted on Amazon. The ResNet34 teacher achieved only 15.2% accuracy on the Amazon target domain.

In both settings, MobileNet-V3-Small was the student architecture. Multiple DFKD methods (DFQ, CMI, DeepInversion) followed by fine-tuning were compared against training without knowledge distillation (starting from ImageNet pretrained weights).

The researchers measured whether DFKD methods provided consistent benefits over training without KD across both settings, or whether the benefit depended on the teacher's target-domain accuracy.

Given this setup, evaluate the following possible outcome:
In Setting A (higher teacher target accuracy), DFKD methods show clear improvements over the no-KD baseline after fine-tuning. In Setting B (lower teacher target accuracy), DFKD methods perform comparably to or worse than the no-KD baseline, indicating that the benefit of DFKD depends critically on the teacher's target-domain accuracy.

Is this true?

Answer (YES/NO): NO